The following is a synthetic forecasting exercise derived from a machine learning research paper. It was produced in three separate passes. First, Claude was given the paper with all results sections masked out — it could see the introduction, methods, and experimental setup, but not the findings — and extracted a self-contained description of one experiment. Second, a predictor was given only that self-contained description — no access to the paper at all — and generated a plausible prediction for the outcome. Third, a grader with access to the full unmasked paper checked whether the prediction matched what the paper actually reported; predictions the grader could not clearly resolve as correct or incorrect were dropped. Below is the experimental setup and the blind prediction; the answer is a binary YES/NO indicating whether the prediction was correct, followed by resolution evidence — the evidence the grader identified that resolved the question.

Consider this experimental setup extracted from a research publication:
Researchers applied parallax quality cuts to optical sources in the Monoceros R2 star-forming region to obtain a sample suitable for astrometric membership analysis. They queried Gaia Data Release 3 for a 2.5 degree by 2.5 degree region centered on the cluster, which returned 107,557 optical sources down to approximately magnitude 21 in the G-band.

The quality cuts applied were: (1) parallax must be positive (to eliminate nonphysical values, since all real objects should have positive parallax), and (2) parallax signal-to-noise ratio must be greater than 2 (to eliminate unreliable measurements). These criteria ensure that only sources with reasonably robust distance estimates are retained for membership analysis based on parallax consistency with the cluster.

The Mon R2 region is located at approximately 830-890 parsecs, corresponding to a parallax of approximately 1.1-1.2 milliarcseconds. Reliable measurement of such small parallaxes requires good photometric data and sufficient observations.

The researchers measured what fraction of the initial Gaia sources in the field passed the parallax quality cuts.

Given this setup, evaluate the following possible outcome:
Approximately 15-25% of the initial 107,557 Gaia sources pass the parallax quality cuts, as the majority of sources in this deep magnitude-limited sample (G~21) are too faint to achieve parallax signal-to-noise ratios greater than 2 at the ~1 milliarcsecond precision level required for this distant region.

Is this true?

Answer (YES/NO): NO